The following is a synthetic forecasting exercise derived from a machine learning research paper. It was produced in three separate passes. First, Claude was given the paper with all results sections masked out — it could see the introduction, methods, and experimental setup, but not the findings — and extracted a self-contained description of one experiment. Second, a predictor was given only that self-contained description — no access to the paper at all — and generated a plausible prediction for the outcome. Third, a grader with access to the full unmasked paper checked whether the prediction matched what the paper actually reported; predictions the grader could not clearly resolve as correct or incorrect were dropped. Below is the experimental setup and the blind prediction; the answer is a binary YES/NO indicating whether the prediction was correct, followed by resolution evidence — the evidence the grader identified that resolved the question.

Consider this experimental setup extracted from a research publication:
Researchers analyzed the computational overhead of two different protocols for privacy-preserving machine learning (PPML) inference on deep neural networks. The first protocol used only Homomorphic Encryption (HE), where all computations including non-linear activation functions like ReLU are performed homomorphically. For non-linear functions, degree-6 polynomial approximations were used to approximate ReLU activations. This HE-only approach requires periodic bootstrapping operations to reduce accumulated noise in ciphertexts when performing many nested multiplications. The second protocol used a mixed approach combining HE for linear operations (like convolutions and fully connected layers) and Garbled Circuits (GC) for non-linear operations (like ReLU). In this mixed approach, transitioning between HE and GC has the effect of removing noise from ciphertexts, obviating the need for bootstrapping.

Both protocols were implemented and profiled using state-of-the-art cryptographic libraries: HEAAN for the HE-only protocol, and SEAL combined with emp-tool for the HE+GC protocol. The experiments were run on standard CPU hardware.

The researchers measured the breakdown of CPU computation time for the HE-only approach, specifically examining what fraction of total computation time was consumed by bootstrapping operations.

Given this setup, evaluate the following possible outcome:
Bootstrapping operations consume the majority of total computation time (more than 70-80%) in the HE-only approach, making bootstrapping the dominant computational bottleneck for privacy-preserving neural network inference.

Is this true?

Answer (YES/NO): YES